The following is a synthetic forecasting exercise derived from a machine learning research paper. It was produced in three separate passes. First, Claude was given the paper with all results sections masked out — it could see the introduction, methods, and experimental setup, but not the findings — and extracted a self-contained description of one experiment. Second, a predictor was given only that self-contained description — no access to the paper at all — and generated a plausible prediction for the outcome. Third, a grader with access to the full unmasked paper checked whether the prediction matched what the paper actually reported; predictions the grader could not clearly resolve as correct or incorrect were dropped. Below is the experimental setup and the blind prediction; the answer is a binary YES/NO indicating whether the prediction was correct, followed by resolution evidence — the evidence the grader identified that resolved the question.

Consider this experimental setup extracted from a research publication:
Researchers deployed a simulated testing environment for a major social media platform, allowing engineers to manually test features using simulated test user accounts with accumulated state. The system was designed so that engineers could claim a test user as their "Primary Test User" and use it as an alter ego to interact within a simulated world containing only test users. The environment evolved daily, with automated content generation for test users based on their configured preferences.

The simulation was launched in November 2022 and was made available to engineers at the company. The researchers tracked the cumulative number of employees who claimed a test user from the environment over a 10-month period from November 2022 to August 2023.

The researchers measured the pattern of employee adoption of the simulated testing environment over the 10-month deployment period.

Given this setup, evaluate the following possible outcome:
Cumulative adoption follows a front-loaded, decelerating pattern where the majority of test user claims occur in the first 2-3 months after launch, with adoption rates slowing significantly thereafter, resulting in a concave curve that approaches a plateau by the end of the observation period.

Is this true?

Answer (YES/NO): NO